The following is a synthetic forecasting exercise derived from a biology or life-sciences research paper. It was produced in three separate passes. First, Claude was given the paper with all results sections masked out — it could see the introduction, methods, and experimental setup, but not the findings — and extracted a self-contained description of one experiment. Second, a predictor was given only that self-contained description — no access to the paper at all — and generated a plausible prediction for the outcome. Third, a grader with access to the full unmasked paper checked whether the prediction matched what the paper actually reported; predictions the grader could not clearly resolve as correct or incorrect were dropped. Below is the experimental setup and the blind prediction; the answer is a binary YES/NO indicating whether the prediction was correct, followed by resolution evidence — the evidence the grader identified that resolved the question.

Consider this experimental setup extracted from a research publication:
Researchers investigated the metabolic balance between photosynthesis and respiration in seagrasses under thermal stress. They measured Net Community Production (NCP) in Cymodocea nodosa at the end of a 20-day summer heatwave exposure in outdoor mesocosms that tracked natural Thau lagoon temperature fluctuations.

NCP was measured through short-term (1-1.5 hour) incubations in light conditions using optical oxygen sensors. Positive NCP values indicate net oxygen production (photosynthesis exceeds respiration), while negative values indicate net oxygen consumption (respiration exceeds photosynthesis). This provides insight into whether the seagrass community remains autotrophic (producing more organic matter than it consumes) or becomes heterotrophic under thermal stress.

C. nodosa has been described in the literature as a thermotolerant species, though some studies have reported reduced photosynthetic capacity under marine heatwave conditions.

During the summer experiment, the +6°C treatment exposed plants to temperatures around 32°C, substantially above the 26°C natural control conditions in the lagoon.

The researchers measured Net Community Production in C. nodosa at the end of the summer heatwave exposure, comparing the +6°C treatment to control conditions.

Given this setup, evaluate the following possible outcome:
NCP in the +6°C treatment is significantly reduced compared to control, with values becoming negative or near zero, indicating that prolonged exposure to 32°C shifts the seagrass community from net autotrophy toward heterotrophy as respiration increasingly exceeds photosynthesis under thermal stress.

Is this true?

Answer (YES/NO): NO